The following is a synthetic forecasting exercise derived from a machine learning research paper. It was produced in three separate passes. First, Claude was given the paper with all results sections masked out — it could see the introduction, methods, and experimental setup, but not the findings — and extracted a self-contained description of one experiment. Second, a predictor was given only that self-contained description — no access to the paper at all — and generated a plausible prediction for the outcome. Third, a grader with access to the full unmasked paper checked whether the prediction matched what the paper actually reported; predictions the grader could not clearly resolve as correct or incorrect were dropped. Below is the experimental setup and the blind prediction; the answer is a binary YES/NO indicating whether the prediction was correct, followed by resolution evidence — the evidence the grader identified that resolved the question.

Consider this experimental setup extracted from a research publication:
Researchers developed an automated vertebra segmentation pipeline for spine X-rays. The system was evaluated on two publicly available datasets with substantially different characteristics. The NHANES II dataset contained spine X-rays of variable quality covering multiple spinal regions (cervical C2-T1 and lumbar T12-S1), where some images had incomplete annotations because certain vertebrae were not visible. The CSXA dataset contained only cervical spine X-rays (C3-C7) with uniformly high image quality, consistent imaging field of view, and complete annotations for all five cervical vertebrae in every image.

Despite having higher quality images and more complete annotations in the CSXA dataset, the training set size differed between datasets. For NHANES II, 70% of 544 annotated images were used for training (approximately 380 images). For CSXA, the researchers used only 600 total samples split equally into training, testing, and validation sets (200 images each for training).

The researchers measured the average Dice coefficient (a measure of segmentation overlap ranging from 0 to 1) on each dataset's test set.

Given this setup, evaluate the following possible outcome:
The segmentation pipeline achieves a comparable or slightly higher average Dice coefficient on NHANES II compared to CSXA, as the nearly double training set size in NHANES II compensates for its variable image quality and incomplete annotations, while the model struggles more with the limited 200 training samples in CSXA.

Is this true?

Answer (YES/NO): NO